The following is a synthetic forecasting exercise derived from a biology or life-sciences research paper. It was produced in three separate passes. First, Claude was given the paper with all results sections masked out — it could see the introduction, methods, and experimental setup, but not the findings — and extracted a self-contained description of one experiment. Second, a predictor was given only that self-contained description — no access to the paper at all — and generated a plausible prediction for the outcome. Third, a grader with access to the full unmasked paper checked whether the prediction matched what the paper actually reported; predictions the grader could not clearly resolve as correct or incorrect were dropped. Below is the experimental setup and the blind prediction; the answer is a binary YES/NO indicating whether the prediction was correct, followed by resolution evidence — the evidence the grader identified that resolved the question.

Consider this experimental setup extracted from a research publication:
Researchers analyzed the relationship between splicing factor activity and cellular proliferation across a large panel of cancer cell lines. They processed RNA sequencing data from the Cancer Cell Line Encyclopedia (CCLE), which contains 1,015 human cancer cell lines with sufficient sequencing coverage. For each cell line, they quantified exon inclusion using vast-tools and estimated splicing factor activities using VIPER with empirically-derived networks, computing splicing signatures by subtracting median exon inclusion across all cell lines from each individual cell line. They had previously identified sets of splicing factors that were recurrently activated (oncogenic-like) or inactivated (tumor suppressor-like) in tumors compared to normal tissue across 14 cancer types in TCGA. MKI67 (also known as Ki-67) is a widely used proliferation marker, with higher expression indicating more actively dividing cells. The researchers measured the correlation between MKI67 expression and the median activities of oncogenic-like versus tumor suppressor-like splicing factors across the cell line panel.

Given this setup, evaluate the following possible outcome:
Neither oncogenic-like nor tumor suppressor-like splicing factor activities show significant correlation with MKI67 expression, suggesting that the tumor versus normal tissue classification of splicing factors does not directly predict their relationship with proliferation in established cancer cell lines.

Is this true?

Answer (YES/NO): NO